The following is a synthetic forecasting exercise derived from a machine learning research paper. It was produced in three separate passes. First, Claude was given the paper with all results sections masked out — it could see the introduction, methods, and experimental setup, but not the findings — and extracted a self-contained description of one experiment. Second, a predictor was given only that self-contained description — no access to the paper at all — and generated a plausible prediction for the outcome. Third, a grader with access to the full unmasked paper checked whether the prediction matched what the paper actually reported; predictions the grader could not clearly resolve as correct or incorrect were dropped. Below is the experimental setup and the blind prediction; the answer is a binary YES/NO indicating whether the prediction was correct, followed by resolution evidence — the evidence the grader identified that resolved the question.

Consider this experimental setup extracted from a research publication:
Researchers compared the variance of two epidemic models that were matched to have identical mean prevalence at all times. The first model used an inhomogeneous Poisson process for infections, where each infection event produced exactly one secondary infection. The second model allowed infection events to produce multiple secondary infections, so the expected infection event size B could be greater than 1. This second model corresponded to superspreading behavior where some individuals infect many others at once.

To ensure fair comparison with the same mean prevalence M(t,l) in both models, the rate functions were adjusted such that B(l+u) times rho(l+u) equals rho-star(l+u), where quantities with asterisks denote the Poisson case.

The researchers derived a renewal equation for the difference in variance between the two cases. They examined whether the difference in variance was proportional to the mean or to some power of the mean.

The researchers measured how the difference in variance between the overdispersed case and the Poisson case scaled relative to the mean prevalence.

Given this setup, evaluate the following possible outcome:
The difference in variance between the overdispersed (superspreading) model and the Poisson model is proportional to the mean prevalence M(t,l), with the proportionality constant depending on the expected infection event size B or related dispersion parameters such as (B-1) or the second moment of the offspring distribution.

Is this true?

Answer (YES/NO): NO